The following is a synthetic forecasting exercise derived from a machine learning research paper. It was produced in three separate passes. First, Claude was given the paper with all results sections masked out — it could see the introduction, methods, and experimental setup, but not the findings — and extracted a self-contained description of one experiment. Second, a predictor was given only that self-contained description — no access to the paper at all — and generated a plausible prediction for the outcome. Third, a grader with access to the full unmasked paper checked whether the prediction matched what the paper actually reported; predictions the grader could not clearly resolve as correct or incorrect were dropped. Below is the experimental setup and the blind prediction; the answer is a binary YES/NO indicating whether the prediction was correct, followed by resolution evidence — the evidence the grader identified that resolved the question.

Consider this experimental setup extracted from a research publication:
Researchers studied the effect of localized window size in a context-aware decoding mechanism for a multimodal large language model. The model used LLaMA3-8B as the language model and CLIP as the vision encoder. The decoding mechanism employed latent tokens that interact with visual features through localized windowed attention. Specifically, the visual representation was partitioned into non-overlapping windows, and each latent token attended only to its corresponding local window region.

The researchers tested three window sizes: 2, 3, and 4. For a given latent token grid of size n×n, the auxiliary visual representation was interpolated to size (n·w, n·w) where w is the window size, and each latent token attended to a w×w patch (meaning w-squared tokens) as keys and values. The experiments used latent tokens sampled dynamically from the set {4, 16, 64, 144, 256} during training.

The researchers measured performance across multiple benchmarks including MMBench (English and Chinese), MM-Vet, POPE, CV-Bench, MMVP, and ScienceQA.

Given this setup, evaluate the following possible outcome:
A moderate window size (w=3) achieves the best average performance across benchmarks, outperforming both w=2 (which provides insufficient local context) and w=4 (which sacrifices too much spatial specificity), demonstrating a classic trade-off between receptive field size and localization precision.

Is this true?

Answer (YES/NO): NO